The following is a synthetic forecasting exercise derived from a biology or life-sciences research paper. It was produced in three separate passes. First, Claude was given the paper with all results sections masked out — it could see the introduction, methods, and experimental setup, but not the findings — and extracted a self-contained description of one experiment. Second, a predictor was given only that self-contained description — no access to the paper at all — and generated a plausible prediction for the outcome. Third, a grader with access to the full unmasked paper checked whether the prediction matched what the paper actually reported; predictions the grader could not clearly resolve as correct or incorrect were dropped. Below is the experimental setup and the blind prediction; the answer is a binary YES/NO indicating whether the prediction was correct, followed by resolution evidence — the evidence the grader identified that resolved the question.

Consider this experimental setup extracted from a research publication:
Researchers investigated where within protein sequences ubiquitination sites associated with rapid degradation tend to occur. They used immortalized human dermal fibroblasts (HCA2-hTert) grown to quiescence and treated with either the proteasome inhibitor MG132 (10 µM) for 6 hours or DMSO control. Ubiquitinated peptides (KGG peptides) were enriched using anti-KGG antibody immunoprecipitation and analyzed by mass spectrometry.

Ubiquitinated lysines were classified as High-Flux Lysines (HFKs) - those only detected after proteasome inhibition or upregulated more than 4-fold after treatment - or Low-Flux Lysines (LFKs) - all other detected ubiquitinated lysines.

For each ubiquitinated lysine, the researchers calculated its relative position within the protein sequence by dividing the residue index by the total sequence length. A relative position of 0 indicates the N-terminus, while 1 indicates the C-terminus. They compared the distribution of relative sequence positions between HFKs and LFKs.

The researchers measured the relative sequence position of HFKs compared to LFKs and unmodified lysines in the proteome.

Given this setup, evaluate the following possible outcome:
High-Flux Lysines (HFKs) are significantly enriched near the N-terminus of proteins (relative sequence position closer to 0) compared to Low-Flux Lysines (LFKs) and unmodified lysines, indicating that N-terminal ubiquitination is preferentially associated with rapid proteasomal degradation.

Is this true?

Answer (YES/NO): YES